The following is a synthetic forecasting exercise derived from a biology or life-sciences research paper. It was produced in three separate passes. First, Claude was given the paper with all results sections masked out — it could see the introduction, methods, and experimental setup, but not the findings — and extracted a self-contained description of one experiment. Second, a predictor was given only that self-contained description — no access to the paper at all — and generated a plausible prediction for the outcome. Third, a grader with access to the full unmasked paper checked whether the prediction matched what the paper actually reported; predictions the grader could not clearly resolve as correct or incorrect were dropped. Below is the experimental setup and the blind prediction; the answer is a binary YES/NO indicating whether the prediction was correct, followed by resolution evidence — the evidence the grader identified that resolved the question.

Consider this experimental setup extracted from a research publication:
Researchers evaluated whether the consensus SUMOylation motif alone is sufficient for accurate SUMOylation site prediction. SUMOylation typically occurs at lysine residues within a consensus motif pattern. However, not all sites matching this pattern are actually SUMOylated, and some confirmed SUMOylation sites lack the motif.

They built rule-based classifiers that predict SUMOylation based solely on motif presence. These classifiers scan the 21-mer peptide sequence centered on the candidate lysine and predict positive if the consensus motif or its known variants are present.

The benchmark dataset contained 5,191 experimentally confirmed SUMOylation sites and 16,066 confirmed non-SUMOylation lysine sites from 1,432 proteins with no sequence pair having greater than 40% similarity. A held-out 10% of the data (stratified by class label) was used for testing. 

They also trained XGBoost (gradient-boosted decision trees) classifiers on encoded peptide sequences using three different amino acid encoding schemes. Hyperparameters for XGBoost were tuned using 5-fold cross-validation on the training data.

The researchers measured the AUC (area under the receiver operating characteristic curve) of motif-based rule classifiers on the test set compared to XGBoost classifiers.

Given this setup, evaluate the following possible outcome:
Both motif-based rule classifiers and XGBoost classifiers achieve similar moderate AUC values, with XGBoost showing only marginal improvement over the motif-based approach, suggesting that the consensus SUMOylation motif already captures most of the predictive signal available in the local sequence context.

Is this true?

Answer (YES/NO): NO